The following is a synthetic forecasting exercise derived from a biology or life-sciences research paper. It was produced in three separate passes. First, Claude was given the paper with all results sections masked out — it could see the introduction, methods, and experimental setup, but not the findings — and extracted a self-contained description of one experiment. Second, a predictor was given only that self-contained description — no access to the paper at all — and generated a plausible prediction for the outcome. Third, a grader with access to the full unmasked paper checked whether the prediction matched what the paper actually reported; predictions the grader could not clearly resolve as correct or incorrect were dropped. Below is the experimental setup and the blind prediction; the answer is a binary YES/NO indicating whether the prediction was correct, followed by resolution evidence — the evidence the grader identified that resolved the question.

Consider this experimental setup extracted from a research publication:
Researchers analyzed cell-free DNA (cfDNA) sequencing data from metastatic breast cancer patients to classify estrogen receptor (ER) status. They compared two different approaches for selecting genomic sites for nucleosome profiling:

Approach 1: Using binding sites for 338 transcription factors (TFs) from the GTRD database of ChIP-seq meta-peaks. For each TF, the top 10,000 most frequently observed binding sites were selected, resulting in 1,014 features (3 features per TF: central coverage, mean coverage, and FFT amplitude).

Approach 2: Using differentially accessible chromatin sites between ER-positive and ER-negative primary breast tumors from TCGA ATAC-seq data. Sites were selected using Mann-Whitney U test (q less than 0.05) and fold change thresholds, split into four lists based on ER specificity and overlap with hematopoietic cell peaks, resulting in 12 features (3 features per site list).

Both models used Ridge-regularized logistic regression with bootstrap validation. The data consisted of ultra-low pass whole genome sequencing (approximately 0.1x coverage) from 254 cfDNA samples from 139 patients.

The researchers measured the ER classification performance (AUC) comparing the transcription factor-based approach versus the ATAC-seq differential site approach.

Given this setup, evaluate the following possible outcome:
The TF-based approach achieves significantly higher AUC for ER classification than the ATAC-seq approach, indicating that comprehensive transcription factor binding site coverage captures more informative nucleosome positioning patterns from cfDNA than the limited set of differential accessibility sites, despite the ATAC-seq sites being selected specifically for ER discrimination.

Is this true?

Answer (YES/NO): NO